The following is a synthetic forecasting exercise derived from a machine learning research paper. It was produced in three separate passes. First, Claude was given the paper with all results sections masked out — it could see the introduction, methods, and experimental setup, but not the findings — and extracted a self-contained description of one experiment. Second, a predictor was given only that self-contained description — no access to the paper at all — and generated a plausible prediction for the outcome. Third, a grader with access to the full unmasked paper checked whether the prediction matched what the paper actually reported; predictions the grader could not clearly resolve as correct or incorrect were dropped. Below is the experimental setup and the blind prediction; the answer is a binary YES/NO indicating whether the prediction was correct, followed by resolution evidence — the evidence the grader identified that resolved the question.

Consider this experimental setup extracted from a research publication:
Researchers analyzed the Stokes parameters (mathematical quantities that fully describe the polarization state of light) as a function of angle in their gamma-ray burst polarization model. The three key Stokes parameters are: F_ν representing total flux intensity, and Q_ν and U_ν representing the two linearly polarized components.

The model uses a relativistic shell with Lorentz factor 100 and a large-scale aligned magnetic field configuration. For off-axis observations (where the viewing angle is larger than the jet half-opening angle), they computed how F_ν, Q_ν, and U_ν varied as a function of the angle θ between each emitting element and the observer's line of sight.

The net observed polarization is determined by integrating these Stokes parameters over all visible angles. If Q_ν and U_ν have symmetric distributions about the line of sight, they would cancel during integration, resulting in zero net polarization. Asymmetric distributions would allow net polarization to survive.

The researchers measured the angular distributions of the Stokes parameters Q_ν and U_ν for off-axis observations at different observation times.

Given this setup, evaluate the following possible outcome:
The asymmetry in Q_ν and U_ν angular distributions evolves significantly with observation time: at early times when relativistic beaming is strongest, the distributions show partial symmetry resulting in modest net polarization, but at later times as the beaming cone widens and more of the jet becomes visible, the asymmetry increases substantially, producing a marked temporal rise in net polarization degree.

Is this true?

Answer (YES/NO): NO